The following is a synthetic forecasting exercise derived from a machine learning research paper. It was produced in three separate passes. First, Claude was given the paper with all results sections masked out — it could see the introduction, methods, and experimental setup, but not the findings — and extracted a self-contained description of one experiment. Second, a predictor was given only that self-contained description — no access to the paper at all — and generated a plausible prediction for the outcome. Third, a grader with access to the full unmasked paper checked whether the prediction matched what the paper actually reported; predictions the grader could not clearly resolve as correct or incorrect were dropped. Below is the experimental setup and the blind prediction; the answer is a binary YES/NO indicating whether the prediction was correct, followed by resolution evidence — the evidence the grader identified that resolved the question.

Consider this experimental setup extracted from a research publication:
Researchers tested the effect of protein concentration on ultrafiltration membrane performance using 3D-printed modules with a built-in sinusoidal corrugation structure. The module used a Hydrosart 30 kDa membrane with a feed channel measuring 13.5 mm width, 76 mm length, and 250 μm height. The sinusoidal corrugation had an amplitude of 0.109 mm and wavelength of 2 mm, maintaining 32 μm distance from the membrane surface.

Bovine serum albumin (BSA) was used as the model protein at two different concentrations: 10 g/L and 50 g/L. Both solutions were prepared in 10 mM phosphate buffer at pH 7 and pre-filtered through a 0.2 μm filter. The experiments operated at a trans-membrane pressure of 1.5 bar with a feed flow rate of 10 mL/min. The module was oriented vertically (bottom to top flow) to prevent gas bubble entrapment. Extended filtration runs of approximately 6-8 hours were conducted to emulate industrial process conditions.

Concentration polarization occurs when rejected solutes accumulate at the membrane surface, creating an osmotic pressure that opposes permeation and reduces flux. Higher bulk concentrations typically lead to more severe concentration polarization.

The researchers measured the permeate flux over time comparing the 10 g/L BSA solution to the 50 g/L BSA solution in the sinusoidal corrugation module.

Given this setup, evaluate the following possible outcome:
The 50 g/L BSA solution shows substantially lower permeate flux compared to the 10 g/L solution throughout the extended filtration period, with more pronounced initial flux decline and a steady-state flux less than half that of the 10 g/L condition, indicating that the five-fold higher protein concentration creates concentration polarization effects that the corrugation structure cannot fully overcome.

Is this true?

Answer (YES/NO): NO